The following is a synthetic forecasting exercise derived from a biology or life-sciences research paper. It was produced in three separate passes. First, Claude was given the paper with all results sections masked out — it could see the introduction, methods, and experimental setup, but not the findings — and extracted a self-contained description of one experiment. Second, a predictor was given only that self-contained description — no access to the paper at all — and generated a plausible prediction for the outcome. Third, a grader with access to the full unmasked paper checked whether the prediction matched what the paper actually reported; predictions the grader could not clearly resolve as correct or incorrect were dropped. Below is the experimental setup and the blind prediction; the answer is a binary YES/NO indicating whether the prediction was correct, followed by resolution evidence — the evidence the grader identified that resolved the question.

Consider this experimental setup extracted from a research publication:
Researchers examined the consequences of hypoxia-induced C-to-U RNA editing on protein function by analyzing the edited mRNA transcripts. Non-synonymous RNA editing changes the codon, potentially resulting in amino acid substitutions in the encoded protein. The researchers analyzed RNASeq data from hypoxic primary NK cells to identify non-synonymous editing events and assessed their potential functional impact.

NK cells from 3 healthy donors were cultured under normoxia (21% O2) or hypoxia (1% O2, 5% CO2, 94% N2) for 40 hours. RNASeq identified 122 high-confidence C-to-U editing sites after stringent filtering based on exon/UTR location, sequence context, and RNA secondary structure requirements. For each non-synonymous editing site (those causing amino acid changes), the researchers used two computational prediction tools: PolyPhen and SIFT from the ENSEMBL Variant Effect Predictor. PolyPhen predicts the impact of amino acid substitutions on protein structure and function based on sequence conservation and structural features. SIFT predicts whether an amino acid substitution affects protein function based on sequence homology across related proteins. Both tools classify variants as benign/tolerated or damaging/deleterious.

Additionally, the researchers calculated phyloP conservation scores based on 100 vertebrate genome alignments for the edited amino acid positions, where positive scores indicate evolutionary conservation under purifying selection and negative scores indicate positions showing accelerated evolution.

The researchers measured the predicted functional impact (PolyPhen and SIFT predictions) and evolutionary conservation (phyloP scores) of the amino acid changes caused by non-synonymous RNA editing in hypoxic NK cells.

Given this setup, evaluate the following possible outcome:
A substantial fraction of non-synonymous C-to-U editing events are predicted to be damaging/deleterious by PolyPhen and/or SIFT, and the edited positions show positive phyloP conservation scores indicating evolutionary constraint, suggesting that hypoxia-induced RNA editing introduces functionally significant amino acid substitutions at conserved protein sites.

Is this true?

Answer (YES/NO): YES